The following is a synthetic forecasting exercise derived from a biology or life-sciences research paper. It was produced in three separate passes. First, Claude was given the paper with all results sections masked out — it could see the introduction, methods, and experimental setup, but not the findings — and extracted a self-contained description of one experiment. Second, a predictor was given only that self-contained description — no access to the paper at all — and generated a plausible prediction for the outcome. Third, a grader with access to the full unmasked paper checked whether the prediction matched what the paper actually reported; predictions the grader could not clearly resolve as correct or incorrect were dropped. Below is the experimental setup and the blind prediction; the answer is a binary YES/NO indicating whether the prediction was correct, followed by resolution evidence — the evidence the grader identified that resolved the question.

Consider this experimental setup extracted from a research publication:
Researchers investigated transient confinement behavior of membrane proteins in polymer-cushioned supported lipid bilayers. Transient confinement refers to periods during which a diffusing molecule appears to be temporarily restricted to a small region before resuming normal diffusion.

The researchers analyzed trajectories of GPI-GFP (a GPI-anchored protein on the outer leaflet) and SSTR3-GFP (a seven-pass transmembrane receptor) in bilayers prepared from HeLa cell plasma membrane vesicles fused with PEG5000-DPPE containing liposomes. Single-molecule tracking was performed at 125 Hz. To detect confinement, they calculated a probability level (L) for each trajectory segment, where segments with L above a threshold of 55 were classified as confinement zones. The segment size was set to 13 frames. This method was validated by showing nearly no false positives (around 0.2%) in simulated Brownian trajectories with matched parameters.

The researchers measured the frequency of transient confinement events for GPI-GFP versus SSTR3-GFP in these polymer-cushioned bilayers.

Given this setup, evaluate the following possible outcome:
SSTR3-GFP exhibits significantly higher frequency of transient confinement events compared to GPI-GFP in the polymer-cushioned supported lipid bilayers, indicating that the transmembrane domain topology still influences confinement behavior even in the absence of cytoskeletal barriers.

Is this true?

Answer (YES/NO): NO